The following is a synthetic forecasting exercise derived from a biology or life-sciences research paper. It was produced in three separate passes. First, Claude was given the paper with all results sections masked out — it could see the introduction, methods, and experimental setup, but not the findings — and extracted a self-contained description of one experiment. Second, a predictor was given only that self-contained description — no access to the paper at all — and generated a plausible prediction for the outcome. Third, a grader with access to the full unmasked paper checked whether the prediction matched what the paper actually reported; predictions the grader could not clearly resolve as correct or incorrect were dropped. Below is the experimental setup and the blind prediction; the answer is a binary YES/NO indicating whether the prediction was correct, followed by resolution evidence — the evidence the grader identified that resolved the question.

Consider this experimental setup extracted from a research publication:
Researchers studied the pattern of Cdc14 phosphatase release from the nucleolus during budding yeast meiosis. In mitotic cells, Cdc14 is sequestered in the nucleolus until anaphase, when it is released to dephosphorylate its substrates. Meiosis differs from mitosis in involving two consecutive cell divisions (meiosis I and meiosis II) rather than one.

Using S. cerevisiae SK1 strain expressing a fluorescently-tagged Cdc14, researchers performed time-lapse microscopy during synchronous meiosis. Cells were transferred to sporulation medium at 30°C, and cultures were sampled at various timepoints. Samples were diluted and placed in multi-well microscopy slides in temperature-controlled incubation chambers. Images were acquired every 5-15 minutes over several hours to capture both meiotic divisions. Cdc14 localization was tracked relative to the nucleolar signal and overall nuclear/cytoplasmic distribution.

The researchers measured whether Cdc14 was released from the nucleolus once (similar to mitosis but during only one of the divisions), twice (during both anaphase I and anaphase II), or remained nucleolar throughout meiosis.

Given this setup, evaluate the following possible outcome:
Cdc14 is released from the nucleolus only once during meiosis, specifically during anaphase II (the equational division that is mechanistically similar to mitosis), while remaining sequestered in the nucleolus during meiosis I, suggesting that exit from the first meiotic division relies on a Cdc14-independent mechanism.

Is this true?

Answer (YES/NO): NO